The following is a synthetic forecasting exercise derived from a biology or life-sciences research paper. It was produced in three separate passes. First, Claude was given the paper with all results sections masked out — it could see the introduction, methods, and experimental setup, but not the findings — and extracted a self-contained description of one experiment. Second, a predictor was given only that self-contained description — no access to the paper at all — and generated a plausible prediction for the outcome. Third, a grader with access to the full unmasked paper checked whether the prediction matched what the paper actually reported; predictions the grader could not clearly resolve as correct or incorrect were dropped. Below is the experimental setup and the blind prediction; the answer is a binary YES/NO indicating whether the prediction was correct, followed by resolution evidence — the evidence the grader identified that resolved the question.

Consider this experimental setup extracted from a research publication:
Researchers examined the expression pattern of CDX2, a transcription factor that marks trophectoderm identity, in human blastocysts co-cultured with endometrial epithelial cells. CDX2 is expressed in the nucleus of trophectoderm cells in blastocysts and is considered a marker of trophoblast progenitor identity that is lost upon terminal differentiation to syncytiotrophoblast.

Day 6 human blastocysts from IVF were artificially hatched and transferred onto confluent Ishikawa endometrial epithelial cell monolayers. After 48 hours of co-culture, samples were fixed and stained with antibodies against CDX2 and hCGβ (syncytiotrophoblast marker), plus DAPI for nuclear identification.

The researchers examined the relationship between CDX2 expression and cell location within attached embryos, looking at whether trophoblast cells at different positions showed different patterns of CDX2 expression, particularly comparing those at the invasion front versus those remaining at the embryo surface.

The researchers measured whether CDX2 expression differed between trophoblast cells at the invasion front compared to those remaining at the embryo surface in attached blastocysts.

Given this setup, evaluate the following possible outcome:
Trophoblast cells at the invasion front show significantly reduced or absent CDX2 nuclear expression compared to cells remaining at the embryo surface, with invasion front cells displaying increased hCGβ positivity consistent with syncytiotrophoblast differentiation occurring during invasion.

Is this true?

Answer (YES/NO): YES